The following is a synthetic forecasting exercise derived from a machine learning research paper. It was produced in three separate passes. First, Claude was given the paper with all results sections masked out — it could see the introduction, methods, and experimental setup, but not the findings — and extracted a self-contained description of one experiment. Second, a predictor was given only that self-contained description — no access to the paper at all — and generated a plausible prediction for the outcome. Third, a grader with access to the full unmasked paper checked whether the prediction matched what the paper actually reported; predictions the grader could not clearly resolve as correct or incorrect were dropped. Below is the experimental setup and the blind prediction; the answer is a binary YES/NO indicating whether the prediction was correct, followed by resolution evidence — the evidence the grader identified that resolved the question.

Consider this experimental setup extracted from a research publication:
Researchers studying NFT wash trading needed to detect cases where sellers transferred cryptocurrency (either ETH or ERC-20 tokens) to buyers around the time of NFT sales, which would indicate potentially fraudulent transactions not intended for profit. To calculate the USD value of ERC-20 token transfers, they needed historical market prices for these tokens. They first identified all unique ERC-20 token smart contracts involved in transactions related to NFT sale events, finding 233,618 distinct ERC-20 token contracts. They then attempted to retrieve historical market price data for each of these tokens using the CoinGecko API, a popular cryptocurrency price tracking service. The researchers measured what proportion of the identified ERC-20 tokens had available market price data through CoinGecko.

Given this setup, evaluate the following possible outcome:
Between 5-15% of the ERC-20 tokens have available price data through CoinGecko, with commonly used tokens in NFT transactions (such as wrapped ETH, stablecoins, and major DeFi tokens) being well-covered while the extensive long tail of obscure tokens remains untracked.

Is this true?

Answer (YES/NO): NO